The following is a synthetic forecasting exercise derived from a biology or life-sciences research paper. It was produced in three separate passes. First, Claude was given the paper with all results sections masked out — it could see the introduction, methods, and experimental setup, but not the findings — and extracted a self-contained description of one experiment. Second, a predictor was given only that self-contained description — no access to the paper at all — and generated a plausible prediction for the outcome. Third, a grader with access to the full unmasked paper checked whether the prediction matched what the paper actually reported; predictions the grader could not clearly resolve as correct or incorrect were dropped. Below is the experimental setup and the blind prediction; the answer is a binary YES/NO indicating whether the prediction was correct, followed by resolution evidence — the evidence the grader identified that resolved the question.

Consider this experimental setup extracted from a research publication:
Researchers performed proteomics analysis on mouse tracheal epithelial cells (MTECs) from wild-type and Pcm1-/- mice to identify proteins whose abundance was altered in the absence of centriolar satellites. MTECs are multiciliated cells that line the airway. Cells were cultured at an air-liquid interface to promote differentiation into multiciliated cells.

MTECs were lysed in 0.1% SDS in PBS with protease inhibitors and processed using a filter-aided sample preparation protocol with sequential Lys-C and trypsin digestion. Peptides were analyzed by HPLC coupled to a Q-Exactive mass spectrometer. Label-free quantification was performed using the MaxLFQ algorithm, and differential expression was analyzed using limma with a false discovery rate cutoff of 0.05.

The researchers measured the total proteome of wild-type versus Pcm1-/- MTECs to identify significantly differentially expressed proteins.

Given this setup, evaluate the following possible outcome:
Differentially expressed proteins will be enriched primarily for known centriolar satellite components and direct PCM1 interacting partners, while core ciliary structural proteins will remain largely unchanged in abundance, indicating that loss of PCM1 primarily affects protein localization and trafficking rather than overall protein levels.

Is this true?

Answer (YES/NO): NO